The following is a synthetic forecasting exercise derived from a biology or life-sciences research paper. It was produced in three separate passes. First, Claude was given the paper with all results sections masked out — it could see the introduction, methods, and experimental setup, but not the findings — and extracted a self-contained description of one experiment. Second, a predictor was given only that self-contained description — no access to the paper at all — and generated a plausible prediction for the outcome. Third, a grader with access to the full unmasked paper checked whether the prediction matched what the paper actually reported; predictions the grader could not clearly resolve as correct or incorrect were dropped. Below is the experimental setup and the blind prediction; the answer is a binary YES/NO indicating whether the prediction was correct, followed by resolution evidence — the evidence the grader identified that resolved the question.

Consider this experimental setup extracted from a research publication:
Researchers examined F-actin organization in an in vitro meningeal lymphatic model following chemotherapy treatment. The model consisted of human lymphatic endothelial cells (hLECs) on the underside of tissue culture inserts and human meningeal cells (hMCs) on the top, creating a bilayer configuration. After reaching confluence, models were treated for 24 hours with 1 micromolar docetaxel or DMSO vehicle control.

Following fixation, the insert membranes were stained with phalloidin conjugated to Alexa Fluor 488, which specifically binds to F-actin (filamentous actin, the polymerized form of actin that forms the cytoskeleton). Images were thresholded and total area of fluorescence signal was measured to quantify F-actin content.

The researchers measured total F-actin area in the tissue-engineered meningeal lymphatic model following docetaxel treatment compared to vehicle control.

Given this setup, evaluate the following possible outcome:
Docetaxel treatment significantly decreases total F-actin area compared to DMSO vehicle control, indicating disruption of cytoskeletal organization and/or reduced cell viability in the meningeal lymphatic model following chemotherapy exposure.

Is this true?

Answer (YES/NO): YES